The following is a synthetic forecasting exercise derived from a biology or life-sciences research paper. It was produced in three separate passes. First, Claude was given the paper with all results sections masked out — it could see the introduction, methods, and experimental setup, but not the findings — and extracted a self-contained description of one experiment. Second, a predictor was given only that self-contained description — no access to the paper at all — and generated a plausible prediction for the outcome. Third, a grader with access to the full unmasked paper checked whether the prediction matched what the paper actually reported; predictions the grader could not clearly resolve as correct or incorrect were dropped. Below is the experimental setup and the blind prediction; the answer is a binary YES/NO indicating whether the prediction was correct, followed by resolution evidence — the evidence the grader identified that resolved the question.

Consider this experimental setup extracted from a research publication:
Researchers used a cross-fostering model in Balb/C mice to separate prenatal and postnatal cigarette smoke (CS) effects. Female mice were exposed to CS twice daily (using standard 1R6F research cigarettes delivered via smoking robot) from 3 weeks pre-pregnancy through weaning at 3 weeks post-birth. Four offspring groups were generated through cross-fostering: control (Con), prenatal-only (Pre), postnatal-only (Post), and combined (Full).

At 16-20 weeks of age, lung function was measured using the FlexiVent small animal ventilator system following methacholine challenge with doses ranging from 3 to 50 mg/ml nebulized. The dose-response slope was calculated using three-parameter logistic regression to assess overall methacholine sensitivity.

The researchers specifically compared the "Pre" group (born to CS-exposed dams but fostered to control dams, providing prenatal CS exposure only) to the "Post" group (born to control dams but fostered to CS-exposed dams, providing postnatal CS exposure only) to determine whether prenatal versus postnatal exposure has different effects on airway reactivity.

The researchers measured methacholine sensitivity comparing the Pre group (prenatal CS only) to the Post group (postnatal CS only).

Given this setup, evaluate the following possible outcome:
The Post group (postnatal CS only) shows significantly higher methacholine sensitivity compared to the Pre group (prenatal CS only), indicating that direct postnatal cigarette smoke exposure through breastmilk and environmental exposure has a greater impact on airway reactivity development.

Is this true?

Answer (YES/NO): NO